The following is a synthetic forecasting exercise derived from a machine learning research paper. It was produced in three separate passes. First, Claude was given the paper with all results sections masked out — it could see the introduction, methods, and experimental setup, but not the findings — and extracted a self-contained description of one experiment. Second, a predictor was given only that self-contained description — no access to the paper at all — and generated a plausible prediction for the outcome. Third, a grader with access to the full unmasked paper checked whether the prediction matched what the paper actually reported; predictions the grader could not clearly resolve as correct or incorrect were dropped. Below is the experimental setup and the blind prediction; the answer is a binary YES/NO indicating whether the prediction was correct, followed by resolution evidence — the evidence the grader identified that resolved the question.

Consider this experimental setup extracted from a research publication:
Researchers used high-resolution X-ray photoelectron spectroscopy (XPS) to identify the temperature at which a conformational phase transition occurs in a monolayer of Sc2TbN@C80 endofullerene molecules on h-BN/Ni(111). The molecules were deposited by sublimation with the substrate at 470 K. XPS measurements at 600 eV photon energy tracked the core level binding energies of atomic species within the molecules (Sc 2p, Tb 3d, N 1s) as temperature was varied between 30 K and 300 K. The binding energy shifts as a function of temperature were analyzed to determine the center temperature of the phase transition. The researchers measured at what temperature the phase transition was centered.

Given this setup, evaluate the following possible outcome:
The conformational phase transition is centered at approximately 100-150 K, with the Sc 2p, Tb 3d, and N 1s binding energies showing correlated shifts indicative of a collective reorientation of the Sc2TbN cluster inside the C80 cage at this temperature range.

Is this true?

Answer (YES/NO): YES